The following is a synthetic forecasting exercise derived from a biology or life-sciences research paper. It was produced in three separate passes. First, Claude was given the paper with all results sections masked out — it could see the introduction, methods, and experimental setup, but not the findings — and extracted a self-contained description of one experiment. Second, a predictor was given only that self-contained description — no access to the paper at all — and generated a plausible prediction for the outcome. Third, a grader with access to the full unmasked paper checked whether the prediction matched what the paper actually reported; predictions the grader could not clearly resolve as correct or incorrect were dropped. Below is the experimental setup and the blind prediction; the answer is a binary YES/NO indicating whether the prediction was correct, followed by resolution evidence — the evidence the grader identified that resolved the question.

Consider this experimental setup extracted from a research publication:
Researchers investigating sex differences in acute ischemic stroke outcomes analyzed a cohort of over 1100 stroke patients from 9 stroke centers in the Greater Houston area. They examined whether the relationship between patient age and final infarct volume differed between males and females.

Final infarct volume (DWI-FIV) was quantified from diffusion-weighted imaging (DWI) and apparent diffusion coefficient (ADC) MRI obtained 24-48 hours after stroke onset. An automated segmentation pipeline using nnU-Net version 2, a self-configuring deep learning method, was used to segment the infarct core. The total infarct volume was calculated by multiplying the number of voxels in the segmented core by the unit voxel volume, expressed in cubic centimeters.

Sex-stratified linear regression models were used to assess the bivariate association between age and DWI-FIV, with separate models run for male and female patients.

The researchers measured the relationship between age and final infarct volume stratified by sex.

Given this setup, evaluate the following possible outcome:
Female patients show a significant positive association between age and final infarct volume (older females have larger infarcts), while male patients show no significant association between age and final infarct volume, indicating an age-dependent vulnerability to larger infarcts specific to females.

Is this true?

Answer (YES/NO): YES